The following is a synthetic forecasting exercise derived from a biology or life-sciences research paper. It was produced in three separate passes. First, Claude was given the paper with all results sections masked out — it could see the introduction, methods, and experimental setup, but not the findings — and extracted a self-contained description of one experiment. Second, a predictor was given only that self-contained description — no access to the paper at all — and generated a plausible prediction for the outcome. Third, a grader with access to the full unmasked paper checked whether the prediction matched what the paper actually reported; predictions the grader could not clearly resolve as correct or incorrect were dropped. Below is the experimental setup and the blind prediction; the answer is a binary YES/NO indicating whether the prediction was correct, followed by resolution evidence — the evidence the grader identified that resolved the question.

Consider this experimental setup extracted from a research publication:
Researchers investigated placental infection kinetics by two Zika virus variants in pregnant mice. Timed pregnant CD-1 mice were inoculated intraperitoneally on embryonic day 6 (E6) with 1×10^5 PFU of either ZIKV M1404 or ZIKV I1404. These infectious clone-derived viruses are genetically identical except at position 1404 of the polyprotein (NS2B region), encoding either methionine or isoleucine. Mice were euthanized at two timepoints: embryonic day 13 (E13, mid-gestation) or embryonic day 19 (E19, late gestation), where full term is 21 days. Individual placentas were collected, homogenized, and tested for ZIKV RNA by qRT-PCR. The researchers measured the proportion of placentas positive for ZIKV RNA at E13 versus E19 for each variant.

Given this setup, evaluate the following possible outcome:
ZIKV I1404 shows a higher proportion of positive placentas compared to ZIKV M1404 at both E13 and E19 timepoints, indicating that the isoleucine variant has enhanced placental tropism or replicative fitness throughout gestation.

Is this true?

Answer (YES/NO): NO